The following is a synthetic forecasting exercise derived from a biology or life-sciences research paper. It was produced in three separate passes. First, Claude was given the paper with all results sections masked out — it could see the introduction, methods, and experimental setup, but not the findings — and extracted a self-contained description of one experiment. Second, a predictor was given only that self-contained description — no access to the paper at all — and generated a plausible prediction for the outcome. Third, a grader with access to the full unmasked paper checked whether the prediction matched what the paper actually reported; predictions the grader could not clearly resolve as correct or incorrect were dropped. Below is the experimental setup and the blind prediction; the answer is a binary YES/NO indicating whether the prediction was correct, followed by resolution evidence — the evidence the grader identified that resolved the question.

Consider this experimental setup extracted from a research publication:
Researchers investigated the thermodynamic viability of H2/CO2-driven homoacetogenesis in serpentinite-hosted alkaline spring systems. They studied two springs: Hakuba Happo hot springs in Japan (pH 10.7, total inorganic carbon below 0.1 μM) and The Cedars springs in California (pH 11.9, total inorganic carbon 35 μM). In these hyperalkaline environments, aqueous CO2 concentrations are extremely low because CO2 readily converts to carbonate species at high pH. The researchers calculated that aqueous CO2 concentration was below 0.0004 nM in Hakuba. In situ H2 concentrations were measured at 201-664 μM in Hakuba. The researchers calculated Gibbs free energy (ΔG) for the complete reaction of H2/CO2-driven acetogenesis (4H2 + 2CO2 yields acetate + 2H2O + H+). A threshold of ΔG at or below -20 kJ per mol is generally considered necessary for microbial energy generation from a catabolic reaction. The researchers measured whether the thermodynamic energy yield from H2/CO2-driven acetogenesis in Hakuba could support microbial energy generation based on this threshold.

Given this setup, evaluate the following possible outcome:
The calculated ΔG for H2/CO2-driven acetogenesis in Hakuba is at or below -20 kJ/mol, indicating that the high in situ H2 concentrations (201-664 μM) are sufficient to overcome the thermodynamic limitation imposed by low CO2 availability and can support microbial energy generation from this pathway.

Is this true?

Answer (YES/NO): NO